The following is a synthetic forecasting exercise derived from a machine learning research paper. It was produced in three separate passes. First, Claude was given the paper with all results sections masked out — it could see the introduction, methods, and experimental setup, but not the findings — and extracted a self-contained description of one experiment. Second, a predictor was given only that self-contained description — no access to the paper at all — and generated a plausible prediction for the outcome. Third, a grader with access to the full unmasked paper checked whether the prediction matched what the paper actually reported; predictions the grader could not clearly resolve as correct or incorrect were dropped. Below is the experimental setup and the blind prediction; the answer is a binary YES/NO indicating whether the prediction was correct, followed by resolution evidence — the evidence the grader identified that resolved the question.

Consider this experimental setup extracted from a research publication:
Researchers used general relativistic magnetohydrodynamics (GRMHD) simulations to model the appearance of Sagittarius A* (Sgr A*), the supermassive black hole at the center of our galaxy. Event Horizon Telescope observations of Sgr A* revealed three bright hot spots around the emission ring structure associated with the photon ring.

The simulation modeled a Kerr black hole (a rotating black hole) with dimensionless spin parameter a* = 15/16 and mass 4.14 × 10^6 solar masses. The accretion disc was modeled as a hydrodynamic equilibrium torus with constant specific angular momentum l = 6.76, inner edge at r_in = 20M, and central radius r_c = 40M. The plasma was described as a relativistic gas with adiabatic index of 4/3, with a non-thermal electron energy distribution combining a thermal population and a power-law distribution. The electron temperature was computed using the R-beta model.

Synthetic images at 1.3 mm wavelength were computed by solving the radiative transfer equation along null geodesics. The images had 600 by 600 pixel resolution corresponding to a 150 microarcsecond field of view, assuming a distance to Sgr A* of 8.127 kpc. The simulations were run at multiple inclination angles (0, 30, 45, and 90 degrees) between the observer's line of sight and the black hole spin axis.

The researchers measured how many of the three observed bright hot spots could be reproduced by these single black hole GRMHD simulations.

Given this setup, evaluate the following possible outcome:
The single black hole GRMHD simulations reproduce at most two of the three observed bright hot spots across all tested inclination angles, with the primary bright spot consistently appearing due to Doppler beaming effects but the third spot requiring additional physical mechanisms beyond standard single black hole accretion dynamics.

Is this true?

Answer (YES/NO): YES